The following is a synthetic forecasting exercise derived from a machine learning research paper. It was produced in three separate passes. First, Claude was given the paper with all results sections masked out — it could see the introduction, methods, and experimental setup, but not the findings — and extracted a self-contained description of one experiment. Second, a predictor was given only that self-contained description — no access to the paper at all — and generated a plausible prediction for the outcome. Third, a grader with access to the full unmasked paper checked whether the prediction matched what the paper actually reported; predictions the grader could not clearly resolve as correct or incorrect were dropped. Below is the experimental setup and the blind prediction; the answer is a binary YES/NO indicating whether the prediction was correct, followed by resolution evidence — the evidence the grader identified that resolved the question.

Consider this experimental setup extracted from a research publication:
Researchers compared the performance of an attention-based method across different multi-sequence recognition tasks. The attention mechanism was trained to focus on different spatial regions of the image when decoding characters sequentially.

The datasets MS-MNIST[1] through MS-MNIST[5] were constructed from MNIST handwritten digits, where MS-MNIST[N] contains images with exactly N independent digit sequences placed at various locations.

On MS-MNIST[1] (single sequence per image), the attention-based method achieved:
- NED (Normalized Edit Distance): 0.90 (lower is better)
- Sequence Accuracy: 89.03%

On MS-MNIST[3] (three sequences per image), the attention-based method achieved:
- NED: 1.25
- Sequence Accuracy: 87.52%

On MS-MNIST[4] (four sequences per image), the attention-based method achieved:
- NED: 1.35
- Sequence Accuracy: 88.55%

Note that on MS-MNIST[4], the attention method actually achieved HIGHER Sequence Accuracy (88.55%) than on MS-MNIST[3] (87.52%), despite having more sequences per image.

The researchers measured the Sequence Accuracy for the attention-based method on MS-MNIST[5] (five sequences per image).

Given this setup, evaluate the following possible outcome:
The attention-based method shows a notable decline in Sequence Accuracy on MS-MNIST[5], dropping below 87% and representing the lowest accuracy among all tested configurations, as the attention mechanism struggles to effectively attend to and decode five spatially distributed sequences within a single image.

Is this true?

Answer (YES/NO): YES